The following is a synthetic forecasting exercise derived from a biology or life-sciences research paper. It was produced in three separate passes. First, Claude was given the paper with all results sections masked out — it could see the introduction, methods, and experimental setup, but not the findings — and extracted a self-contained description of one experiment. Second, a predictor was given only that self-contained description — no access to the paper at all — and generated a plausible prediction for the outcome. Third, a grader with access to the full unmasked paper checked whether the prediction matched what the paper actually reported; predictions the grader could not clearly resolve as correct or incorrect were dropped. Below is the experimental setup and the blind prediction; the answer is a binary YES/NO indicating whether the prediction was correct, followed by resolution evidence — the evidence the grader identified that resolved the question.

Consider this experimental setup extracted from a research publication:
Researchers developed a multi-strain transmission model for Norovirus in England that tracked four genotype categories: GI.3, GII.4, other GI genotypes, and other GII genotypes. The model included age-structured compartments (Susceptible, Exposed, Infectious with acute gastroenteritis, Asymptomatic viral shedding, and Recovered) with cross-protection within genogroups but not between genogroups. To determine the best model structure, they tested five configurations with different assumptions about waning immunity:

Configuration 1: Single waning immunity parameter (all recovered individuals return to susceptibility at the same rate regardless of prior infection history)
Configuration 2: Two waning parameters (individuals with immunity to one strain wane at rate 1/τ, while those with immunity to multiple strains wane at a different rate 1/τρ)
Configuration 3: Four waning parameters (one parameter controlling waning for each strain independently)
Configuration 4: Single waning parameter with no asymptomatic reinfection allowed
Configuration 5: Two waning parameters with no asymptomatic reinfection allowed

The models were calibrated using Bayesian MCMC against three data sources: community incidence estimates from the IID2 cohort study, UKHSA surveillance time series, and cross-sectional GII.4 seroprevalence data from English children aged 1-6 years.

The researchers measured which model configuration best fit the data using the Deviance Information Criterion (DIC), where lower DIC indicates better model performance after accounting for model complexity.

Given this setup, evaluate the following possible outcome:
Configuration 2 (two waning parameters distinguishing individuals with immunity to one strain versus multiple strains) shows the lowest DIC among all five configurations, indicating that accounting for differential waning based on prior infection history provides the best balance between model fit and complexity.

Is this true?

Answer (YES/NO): YES